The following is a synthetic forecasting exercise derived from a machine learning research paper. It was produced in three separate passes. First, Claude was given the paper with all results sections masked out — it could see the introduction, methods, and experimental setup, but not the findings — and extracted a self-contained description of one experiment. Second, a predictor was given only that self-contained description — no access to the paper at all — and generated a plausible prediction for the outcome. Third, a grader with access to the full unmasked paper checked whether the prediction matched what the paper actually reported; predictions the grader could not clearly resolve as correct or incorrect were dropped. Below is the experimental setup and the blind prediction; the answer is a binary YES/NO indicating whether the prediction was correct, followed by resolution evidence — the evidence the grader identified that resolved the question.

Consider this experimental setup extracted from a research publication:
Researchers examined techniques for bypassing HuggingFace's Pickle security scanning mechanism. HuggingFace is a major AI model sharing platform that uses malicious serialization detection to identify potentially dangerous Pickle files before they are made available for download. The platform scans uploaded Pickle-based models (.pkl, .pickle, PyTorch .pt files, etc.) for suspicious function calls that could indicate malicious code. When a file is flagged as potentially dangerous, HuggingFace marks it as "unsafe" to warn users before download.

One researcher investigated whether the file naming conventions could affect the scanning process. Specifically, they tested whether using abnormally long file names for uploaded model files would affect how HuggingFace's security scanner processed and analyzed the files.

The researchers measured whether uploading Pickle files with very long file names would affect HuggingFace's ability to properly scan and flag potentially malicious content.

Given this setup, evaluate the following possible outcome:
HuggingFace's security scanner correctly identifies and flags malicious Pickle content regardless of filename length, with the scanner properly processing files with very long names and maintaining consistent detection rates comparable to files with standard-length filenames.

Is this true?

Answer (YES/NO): NO